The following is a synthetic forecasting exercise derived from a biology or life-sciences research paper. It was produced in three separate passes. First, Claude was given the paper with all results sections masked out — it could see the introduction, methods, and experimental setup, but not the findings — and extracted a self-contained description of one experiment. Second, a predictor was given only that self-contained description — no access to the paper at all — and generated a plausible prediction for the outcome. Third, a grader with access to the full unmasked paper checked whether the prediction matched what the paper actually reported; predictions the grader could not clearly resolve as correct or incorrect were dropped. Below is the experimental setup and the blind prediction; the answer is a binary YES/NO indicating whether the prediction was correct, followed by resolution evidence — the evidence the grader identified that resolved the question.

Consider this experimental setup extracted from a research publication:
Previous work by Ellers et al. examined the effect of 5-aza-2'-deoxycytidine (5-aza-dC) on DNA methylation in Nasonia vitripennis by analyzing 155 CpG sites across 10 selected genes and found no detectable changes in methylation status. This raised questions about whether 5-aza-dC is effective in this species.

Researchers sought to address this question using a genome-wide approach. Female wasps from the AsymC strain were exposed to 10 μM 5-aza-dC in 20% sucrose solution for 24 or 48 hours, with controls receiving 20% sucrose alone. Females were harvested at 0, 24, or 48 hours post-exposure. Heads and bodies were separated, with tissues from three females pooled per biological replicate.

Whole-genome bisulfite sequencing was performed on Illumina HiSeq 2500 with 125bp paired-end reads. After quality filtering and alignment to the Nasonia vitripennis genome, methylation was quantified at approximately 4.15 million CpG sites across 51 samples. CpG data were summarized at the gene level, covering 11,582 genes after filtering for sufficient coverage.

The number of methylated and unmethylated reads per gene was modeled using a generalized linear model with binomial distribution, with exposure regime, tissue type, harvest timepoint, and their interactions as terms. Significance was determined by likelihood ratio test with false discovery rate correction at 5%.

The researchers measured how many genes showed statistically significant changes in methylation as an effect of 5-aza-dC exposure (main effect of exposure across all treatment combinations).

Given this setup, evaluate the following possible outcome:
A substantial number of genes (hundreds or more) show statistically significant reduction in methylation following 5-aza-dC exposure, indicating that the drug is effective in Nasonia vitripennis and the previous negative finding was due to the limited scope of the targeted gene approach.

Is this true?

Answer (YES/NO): NO